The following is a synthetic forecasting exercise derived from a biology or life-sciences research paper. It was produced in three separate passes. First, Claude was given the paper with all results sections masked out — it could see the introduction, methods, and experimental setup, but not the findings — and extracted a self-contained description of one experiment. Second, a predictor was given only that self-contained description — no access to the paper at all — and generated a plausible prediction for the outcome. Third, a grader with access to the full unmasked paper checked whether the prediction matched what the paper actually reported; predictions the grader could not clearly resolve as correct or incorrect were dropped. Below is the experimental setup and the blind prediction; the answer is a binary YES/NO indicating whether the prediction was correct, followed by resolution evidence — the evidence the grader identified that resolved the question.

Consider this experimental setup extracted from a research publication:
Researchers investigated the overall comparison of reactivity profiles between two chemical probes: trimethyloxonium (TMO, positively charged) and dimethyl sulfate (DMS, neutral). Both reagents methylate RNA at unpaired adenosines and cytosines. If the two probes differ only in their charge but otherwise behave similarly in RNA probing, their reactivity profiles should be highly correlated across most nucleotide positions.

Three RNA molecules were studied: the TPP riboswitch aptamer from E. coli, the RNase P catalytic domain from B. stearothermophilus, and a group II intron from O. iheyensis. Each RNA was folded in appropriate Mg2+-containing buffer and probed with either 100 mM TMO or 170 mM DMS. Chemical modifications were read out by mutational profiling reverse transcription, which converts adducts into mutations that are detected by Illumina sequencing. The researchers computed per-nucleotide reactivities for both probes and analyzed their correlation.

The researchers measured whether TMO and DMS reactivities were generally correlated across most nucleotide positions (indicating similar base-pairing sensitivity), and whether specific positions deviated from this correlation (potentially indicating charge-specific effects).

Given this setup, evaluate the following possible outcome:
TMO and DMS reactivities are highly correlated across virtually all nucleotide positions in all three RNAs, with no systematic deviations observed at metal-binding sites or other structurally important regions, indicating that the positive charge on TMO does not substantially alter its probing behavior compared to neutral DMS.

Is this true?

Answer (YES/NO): NO